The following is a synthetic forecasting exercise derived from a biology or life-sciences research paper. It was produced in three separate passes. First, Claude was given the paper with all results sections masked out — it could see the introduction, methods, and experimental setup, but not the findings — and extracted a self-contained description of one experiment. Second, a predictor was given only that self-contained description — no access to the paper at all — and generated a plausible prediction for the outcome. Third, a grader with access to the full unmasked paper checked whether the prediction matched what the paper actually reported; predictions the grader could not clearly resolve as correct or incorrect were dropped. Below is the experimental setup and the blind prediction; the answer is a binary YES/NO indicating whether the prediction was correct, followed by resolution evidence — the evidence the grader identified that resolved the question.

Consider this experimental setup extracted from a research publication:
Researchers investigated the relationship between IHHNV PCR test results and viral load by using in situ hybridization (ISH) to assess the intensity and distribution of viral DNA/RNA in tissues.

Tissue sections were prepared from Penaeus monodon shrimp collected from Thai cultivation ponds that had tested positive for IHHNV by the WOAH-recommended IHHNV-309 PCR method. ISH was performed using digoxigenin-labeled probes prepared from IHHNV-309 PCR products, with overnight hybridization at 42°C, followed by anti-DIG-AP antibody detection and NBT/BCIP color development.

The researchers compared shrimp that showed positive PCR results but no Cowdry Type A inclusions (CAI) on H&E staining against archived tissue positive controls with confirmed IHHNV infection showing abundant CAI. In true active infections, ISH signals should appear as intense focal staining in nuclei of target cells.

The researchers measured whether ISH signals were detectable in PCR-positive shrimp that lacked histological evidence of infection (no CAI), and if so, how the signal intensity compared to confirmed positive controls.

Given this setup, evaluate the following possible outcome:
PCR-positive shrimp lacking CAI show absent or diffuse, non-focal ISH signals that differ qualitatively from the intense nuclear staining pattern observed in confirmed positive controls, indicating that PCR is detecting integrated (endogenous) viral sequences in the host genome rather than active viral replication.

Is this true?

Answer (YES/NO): YES